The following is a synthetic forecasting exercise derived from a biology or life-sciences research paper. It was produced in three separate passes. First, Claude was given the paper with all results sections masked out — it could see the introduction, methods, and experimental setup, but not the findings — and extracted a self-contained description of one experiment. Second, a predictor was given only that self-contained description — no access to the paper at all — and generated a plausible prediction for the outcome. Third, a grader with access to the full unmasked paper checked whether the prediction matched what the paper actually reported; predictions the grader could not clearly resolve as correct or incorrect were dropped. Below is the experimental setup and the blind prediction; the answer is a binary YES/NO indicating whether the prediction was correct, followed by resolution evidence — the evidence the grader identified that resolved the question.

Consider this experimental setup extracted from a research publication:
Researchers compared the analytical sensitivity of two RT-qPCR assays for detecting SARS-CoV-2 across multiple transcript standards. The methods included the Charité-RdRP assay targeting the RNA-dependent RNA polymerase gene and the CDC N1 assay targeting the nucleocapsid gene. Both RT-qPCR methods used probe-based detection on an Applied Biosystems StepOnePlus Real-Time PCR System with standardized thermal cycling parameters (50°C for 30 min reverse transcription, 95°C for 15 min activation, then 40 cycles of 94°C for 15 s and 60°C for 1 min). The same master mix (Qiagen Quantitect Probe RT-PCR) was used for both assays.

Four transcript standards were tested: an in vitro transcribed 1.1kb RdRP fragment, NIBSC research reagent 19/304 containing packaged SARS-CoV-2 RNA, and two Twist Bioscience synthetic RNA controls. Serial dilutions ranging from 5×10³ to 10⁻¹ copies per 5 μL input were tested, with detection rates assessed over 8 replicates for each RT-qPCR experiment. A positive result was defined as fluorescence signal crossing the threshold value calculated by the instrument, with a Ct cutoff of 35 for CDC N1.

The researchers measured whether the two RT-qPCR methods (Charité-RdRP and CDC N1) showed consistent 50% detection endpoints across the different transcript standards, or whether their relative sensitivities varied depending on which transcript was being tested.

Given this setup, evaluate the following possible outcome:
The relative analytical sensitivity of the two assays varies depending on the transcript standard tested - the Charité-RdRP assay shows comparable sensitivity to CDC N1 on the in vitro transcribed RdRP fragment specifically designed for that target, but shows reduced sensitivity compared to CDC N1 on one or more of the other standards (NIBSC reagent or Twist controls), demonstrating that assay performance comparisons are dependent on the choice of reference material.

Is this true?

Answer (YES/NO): NO